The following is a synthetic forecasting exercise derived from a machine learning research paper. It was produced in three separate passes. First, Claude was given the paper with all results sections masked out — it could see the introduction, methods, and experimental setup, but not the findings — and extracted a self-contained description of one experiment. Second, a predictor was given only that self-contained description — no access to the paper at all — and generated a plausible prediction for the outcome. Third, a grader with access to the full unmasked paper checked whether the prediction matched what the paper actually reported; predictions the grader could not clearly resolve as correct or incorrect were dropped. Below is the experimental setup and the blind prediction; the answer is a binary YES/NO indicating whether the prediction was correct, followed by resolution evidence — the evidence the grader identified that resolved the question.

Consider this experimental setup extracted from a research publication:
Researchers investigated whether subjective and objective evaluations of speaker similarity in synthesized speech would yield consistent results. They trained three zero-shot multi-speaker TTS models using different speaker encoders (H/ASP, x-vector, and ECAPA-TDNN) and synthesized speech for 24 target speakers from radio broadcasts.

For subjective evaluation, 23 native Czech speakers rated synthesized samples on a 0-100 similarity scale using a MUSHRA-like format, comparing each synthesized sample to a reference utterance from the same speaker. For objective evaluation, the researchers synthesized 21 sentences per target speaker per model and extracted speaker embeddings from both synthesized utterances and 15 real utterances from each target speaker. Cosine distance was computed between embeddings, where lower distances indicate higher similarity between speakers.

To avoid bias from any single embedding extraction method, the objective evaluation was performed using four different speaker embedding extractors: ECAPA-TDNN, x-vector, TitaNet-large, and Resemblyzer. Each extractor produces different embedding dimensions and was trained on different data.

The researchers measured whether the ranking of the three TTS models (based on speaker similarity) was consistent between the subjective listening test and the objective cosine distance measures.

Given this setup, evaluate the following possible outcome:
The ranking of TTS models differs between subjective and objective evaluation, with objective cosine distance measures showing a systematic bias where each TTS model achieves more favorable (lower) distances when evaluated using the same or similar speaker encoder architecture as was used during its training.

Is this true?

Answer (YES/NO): NO